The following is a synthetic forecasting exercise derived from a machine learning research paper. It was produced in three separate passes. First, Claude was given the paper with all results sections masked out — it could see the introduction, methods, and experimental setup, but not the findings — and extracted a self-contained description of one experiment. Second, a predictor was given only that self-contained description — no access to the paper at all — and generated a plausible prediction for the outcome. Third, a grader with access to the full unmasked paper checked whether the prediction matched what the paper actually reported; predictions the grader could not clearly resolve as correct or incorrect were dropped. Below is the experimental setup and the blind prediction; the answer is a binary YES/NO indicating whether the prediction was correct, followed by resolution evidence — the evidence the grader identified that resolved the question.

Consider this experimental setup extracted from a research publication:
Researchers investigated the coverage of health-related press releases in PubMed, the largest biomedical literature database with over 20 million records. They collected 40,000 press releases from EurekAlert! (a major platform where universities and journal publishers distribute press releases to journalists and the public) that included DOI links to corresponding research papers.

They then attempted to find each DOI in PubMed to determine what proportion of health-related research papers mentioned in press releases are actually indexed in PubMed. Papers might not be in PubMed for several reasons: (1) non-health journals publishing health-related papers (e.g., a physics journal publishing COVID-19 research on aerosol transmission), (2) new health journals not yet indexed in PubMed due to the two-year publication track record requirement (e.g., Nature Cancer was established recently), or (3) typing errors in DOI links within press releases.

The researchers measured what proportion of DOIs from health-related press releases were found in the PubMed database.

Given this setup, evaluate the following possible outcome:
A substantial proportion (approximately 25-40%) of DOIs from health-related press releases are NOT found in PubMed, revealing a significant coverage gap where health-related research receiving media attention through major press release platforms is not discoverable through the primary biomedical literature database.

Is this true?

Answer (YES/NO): NO